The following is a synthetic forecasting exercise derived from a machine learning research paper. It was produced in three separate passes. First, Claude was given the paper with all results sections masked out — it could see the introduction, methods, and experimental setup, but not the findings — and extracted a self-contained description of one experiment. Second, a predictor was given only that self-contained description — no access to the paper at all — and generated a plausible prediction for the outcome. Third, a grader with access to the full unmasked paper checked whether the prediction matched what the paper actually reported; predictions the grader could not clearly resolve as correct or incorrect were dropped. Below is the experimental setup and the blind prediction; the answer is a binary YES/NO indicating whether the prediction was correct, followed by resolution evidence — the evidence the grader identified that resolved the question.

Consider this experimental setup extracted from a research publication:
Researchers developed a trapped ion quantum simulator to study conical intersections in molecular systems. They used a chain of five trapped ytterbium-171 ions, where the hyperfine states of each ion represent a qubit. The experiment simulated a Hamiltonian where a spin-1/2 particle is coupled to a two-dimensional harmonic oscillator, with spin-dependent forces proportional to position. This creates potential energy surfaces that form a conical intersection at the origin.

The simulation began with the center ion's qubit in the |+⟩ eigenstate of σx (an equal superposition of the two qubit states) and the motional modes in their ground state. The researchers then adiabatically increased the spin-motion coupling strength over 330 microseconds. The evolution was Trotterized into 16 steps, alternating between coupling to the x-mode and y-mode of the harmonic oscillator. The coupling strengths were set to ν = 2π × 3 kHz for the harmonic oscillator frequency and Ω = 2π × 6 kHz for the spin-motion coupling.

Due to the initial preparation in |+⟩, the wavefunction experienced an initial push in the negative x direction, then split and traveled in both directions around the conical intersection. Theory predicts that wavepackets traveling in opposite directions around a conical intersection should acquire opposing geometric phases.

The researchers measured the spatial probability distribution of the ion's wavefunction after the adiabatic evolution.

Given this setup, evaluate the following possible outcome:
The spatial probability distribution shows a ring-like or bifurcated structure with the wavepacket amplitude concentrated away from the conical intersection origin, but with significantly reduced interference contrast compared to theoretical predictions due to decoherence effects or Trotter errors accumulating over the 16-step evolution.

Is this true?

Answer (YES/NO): NO